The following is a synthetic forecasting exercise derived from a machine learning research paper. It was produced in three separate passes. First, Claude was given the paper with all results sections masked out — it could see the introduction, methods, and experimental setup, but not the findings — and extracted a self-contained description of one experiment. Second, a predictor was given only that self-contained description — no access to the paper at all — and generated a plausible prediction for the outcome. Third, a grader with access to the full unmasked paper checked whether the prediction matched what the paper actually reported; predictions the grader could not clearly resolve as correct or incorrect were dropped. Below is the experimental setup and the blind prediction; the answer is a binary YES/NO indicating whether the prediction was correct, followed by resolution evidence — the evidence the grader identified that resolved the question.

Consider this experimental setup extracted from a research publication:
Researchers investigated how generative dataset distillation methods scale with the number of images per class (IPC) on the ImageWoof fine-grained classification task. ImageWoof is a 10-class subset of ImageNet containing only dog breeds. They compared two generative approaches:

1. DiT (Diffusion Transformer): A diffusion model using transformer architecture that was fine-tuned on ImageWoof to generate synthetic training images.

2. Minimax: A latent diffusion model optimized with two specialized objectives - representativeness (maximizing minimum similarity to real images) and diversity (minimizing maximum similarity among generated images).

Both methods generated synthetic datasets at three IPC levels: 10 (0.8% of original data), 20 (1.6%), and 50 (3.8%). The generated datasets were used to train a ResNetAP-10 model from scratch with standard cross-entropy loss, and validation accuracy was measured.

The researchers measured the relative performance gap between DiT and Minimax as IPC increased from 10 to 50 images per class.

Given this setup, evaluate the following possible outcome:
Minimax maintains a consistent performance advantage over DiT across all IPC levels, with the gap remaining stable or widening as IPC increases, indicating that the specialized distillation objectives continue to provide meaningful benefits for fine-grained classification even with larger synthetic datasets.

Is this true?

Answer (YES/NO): YES